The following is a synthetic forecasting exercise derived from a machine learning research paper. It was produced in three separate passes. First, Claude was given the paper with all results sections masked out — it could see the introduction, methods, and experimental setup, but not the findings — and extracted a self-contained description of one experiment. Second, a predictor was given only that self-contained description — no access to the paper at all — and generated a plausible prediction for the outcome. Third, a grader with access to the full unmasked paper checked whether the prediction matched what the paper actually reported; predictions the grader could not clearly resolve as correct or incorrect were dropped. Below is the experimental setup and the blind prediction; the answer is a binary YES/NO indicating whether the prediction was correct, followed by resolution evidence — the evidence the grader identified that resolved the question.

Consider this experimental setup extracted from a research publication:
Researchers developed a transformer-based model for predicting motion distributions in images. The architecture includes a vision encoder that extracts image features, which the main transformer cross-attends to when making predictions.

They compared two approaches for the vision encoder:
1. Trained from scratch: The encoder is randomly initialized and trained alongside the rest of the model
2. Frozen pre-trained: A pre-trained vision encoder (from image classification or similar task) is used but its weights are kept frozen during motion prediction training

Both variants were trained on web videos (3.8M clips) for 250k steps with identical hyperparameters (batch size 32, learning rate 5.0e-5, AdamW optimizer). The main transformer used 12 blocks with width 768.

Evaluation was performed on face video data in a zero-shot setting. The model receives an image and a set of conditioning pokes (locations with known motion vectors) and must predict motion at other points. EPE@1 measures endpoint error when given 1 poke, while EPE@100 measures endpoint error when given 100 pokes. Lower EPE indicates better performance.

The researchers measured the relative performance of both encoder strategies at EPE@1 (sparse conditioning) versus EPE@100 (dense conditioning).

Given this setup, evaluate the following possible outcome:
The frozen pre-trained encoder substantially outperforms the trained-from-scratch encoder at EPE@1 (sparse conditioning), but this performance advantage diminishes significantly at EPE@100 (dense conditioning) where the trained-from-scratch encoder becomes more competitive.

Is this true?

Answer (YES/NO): NO